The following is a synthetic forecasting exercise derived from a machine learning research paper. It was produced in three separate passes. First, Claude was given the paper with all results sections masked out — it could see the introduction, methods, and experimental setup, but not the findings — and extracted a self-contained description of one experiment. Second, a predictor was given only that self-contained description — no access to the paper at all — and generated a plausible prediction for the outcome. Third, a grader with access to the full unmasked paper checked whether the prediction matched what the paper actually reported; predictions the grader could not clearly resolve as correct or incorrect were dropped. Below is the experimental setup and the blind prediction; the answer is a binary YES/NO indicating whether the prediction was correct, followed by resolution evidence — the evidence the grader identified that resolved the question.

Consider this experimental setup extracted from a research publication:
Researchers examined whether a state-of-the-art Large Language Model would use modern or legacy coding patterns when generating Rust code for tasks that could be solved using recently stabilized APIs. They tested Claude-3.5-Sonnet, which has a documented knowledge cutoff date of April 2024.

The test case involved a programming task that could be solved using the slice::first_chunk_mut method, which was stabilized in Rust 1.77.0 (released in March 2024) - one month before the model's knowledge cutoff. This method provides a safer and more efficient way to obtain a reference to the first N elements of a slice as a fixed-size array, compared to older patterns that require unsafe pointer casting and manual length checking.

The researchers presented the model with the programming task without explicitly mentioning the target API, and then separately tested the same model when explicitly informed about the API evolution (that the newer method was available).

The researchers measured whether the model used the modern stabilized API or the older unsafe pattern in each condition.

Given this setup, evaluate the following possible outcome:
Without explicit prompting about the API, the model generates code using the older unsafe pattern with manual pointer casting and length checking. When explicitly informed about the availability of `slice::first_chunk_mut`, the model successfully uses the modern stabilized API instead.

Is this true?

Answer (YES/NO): YES